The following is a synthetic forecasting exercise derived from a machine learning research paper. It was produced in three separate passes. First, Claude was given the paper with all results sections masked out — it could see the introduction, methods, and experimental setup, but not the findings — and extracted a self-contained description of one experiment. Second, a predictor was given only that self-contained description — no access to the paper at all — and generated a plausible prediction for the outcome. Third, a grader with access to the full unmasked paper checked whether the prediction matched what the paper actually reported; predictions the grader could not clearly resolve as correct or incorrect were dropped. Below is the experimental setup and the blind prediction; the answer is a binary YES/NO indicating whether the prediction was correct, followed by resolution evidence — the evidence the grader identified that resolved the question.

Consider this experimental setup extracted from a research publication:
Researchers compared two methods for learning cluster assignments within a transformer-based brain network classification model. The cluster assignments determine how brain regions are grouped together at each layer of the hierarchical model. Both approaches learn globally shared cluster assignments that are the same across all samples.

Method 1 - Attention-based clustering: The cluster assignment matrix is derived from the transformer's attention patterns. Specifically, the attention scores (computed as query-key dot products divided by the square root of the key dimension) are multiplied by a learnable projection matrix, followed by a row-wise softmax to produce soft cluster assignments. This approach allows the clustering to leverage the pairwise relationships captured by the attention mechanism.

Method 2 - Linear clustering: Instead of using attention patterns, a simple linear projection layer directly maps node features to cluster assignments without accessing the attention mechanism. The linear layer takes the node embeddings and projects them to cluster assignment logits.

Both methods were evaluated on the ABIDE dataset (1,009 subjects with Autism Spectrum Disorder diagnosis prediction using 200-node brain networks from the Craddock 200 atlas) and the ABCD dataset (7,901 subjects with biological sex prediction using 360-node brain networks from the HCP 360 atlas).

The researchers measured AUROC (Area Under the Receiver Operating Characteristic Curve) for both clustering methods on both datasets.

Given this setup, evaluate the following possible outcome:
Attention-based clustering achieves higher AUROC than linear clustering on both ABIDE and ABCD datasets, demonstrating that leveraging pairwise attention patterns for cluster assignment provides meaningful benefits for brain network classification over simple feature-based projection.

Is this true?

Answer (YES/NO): YES